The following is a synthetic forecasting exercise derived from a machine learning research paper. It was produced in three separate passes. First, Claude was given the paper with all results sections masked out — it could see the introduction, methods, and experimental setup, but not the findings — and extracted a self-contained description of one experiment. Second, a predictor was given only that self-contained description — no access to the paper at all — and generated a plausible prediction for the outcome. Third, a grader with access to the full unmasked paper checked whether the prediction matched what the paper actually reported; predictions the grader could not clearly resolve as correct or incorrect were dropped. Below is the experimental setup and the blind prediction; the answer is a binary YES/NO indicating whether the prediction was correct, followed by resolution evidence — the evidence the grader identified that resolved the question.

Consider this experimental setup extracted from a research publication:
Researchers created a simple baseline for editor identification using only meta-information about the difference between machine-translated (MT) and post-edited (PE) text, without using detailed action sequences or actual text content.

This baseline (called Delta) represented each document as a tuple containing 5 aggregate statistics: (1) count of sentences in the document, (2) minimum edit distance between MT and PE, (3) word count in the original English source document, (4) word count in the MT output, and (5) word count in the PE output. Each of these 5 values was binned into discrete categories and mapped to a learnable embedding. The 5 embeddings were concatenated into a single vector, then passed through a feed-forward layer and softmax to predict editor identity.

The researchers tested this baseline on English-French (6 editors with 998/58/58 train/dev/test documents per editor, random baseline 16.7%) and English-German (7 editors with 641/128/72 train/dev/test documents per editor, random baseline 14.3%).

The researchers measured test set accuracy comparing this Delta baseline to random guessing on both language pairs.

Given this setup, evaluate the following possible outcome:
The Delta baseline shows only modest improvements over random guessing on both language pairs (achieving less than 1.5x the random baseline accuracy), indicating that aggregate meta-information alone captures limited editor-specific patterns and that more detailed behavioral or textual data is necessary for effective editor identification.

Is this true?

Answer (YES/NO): NO